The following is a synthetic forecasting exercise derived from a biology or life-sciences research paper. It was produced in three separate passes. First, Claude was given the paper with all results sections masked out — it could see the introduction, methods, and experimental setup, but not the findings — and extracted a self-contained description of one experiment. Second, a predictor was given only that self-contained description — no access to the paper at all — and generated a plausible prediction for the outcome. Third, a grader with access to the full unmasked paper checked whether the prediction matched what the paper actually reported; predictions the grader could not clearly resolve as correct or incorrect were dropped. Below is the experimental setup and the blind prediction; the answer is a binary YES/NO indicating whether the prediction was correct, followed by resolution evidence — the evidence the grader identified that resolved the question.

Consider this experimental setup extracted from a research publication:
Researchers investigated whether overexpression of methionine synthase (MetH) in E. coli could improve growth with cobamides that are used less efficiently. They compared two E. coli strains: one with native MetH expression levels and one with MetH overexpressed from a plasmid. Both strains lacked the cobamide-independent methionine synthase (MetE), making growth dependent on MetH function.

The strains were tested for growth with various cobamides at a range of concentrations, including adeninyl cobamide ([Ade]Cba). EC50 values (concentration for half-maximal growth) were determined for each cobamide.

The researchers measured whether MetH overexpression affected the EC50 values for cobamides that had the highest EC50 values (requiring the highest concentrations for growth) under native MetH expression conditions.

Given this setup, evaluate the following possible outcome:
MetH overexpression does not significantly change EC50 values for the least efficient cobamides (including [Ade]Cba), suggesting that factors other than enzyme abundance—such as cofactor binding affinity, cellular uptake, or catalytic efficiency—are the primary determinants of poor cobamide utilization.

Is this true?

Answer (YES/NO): NO